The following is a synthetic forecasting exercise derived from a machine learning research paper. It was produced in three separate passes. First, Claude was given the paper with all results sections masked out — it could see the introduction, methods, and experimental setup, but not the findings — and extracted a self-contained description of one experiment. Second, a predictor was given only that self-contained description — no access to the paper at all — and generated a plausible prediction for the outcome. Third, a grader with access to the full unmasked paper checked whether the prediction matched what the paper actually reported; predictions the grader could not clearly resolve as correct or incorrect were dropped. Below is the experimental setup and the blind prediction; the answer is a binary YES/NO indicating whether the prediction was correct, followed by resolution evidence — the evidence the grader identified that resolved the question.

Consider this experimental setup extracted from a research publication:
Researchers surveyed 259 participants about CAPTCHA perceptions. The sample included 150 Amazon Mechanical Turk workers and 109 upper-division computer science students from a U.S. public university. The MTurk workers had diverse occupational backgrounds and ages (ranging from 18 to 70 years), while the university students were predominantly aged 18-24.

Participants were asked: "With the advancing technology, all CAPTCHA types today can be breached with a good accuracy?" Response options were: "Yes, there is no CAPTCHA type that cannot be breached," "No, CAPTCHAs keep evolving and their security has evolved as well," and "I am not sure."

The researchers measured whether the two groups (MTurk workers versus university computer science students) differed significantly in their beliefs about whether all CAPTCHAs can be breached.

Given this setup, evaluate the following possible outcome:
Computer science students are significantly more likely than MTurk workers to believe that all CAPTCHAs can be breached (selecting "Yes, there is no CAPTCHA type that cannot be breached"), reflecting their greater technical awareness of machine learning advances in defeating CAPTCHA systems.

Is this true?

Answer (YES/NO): NO